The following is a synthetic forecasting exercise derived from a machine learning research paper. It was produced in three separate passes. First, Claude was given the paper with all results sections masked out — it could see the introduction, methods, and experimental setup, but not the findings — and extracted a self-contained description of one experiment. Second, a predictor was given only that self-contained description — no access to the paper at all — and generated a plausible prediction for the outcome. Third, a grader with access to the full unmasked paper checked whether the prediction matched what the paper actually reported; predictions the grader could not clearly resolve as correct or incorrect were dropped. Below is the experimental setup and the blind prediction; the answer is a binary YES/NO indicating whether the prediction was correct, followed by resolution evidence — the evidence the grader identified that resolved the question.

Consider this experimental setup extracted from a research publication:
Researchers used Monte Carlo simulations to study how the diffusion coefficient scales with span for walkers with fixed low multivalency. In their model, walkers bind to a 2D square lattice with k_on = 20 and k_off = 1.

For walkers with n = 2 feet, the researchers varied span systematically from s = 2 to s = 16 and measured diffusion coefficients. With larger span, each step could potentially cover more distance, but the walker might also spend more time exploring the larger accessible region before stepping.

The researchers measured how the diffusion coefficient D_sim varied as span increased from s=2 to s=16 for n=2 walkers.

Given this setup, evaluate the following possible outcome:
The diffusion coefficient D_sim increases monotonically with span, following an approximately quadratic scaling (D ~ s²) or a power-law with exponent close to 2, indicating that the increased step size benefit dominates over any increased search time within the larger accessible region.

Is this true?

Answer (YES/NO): YES